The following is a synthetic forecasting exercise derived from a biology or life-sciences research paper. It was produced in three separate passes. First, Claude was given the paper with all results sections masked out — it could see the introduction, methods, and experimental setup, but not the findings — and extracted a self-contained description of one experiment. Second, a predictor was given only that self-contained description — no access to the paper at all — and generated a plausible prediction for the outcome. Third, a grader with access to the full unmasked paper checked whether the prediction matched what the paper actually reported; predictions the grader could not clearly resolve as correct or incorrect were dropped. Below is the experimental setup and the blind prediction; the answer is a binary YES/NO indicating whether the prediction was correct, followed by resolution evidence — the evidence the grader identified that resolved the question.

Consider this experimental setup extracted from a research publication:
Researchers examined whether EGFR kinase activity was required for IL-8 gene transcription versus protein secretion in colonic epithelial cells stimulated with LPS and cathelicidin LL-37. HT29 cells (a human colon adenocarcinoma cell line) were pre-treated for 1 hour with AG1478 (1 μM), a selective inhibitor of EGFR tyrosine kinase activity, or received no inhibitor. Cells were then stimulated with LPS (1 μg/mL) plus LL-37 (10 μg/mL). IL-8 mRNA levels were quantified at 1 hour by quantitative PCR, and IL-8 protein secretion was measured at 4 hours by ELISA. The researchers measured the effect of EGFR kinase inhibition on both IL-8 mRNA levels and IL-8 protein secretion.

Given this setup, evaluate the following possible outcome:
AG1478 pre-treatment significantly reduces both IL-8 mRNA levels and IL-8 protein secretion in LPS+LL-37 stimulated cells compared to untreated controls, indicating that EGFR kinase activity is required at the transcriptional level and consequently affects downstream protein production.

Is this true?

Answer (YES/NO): NO